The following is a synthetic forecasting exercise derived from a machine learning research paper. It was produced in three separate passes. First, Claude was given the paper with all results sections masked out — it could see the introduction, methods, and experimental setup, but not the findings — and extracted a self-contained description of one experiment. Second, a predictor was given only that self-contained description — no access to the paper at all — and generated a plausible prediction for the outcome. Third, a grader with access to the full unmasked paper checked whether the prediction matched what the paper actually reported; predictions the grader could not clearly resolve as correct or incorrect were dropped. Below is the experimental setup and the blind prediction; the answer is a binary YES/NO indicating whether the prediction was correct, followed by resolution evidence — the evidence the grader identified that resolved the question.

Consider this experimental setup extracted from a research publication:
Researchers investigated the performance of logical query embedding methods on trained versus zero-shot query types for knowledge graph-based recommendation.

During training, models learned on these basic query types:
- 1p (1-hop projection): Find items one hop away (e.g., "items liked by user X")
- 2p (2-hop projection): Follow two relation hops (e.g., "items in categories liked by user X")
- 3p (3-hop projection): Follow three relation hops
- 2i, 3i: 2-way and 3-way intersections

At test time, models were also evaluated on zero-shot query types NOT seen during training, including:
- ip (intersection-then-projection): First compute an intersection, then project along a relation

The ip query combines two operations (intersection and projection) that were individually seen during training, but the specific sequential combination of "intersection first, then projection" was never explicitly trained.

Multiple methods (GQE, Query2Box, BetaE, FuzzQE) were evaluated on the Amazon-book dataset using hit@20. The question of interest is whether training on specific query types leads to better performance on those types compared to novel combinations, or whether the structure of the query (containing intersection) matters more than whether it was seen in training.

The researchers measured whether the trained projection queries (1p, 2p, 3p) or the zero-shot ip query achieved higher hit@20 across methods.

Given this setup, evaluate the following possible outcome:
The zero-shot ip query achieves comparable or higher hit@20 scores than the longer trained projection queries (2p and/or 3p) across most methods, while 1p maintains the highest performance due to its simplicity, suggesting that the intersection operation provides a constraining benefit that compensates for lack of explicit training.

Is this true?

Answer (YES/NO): NO